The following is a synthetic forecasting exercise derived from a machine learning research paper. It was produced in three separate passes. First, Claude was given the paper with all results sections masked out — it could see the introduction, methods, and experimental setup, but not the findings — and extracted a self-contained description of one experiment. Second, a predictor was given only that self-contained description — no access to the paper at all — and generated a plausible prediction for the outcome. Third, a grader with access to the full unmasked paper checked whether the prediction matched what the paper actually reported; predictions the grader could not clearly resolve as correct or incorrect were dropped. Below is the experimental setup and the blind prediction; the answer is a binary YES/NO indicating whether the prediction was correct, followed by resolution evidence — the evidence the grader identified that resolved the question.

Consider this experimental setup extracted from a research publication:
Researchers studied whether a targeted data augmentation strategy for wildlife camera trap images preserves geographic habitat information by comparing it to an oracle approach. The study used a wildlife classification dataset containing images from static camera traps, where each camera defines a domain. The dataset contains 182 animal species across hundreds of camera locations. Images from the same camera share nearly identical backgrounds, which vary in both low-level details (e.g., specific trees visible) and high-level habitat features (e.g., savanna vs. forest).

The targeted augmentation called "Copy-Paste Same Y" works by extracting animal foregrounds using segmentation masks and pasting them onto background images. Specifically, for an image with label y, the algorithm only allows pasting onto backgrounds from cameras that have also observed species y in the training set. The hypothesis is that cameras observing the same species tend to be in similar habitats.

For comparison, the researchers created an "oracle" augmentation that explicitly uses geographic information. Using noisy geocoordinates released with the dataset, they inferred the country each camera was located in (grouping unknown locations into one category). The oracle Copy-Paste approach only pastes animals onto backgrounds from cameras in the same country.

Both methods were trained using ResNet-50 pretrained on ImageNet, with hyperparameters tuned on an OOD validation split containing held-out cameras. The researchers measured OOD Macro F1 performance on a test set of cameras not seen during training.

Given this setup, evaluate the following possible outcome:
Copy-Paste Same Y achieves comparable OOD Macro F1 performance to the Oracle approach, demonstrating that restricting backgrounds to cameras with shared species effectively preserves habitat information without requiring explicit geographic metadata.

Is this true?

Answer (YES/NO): YES